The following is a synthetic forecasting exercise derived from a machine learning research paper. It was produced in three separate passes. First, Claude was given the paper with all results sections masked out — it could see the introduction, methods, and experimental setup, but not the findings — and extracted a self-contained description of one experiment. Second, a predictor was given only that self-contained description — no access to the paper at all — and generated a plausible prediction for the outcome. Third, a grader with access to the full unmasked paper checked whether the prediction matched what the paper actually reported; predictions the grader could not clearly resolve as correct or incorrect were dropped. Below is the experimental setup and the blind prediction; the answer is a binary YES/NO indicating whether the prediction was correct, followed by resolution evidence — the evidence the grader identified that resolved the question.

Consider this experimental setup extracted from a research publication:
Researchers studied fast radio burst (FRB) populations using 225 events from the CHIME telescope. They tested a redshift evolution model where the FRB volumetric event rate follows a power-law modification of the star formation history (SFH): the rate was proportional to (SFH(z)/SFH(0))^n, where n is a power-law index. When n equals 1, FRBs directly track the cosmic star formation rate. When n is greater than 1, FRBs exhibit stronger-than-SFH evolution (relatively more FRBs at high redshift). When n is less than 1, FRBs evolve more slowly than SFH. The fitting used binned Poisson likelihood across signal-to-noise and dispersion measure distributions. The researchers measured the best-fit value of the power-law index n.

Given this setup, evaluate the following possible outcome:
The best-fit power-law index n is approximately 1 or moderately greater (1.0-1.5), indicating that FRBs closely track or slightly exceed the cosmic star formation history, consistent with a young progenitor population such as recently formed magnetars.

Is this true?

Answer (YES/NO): YES